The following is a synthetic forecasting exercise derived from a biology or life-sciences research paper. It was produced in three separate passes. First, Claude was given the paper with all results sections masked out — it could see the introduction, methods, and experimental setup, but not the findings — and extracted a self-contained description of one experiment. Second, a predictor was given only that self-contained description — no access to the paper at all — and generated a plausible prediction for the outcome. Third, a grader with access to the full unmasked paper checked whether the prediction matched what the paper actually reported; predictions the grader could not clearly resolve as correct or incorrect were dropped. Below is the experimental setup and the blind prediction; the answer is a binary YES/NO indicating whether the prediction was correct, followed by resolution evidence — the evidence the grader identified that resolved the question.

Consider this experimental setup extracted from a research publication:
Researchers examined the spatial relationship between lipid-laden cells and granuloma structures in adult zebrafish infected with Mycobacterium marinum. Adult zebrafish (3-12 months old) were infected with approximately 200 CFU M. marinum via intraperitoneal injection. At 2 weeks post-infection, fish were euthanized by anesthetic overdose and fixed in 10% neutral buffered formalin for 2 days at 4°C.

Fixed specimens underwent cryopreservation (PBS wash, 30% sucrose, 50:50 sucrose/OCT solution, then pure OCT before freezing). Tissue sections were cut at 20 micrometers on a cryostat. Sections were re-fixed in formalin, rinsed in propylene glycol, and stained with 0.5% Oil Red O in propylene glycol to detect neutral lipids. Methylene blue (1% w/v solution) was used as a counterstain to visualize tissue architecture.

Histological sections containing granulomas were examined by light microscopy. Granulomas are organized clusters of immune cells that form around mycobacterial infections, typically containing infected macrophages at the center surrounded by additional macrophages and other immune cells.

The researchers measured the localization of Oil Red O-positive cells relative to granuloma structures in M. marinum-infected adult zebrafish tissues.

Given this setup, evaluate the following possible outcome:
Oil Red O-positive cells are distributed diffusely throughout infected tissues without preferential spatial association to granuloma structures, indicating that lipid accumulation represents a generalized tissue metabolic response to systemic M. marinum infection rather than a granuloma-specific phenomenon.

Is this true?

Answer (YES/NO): NO